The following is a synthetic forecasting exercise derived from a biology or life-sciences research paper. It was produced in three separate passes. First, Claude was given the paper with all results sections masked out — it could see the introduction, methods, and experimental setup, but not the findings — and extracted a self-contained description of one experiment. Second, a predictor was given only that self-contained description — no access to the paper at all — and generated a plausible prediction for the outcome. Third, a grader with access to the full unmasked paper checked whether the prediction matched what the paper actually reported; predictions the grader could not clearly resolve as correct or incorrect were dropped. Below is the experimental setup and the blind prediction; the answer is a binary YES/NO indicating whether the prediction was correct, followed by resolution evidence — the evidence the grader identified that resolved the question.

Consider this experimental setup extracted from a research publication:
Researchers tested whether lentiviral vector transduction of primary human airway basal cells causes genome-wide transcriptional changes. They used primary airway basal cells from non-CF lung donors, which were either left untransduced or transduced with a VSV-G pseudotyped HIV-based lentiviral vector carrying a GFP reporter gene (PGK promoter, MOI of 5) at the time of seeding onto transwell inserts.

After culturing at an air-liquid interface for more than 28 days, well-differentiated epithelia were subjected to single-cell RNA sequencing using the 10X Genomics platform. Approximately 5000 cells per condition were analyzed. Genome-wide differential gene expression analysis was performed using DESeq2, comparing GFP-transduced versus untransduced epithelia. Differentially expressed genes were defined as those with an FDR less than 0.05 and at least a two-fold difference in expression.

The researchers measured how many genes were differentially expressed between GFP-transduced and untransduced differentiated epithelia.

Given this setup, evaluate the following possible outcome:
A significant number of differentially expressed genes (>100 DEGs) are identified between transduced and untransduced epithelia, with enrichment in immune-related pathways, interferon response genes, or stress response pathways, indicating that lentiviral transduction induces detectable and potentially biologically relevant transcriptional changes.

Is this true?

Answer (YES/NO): NO